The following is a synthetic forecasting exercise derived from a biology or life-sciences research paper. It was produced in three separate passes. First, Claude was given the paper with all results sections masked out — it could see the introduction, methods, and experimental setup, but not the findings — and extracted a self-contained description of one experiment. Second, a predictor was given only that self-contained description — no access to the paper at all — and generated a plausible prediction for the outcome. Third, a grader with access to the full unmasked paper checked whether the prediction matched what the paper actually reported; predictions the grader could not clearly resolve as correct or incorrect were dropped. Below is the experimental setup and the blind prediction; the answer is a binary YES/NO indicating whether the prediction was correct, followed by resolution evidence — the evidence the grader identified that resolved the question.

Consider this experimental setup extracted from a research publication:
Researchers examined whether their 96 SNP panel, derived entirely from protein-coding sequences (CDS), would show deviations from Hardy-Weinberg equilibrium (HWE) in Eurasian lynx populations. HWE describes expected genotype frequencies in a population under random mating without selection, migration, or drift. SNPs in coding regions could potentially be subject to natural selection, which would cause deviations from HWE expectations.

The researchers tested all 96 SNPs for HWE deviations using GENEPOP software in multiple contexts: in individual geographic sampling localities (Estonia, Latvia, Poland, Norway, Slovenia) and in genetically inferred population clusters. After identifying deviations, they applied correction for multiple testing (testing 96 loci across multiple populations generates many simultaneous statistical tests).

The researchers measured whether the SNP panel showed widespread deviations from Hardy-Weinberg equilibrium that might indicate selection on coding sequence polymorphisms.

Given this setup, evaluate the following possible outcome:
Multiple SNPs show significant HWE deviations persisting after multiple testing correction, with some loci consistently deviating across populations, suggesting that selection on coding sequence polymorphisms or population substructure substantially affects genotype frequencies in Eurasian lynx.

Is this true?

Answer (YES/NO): NO